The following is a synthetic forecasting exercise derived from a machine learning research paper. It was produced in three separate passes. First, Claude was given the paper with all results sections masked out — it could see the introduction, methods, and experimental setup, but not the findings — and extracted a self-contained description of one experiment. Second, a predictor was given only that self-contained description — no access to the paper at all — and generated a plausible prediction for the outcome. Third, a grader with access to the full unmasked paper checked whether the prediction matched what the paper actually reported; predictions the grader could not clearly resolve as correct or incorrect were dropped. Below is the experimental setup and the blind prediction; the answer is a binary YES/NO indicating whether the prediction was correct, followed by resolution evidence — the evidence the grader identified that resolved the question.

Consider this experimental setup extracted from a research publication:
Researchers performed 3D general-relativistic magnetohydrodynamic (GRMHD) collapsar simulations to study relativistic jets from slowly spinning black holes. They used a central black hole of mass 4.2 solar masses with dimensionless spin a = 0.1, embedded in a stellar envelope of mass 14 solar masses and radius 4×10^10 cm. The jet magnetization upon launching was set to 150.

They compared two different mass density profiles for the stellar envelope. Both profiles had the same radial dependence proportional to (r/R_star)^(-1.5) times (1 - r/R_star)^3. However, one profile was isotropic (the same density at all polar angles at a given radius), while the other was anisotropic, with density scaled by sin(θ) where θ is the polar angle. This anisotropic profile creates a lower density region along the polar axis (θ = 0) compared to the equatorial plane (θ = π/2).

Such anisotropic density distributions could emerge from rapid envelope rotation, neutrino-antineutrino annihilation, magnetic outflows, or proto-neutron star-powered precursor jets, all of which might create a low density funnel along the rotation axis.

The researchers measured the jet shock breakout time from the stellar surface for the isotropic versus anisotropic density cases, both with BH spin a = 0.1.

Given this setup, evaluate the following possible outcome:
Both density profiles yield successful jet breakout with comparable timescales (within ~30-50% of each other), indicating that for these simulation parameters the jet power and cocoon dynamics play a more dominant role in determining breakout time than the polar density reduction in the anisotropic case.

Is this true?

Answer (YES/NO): NO